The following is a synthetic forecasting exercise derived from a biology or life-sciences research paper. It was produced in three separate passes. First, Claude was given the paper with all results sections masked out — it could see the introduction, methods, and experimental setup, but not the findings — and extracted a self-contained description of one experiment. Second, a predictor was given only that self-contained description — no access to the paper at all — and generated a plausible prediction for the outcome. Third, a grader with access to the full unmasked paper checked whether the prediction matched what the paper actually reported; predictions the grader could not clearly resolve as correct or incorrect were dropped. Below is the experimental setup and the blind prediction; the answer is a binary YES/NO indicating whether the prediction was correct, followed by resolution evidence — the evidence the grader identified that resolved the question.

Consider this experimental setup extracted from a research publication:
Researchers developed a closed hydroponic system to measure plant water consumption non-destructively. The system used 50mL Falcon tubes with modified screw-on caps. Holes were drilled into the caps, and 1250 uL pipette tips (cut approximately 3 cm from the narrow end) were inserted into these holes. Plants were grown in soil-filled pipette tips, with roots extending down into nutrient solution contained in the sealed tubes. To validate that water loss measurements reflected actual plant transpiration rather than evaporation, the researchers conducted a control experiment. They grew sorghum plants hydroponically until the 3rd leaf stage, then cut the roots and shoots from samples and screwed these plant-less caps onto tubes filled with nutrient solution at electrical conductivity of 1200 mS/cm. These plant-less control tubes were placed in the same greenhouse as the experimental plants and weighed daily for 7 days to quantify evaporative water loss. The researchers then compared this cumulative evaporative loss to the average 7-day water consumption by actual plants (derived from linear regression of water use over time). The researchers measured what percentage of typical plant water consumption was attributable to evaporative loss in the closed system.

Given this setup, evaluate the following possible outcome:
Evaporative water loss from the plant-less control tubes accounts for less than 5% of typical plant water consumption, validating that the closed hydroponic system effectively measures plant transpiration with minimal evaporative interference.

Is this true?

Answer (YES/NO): YES